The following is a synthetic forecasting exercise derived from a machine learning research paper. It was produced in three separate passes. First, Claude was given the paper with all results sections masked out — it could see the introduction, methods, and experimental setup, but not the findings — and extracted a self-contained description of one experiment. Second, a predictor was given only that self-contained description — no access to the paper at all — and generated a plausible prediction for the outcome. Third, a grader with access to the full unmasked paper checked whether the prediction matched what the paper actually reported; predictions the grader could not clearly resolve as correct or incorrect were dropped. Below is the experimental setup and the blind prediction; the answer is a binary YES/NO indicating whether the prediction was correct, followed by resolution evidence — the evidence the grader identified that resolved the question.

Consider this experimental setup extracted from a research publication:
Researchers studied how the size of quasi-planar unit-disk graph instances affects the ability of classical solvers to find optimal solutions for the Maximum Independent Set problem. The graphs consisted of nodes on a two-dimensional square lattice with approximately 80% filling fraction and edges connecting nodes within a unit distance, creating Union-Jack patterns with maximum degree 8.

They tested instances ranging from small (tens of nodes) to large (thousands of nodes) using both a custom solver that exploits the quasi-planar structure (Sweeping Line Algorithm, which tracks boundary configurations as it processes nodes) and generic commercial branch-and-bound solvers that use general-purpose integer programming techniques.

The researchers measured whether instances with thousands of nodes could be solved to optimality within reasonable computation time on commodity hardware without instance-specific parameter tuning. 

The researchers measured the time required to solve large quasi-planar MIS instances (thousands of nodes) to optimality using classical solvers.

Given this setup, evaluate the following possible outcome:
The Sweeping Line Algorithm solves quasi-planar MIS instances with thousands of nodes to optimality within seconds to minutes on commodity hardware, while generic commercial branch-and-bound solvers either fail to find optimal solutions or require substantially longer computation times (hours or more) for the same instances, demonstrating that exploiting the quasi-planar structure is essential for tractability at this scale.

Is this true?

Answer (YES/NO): NO